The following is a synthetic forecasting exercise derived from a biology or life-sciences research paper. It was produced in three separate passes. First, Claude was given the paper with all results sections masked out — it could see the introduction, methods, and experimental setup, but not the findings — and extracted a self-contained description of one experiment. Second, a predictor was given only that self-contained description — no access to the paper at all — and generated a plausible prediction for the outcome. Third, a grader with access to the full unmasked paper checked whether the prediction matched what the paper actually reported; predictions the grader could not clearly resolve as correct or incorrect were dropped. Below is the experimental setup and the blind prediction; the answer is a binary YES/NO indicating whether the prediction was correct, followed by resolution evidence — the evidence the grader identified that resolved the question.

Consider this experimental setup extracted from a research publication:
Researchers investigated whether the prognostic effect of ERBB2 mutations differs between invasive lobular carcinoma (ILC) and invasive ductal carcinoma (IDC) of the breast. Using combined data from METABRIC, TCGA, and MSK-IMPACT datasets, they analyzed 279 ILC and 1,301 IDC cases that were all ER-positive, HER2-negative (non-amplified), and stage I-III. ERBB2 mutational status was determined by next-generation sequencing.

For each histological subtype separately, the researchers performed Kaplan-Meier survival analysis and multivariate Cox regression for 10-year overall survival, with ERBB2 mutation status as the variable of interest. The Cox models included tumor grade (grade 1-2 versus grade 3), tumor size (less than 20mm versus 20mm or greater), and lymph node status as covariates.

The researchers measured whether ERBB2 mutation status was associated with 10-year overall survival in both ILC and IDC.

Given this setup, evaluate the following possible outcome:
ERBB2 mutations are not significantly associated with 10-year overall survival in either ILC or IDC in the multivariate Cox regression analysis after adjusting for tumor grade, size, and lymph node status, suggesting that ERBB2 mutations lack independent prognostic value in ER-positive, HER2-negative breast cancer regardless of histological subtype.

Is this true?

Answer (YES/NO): NO